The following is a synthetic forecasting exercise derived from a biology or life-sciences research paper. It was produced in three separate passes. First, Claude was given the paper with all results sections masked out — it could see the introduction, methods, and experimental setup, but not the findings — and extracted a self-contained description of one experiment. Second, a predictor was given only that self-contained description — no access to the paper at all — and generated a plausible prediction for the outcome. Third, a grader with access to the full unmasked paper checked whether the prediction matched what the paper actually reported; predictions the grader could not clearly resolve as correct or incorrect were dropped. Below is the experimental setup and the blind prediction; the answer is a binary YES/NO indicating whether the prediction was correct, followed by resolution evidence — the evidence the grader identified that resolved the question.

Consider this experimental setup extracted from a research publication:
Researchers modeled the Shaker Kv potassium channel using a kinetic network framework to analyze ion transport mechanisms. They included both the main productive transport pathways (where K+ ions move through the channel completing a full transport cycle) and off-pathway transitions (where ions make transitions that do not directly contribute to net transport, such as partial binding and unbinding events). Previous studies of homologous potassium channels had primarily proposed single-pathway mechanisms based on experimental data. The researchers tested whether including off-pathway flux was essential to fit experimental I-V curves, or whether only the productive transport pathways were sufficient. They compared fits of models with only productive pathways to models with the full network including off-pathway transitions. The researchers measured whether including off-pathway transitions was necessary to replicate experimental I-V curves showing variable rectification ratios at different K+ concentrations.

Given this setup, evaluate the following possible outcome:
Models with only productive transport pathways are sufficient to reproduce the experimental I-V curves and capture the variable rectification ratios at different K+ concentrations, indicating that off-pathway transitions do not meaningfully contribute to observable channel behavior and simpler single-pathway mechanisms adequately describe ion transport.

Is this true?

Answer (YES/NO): NO